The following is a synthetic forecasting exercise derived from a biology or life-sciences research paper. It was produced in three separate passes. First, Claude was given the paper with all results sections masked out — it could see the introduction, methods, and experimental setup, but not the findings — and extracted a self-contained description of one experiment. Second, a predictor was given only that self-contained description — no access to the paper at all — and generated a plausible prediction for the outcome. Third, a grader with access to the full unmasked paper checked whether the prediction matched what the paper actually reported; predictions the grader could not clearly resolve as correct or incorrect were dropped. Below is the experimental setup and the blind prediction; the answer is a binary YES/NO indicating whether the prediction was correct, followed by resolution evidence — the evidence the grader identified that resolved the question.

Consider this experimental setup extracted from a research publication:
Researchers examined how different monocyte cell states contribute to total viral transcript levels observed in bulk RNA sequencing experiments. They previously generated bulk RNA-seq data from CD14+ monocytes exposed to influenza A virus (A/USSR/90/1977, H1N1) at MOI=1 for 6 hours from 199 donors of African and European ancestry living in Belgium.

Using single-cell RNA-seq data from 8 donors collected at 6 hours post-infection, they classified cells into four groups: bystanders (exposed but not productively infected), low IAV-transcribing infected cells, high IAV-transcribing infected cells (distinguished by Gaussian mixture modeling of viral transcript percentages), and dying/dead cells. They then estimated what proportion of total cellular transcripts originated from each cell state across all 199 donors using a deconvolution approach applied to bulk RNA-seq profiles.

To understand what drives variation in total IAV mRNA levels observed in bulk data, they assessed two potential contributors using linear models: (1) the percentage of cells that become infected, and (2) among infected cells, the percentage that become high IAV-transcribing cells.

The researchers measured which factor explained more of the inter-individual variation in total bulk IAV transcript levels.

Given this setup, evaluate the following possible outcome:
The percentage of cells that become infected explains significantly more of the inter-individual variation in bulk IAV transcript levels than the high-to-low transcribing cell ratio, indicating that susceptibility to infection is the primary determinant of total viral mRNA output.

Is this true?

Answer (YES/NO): YES